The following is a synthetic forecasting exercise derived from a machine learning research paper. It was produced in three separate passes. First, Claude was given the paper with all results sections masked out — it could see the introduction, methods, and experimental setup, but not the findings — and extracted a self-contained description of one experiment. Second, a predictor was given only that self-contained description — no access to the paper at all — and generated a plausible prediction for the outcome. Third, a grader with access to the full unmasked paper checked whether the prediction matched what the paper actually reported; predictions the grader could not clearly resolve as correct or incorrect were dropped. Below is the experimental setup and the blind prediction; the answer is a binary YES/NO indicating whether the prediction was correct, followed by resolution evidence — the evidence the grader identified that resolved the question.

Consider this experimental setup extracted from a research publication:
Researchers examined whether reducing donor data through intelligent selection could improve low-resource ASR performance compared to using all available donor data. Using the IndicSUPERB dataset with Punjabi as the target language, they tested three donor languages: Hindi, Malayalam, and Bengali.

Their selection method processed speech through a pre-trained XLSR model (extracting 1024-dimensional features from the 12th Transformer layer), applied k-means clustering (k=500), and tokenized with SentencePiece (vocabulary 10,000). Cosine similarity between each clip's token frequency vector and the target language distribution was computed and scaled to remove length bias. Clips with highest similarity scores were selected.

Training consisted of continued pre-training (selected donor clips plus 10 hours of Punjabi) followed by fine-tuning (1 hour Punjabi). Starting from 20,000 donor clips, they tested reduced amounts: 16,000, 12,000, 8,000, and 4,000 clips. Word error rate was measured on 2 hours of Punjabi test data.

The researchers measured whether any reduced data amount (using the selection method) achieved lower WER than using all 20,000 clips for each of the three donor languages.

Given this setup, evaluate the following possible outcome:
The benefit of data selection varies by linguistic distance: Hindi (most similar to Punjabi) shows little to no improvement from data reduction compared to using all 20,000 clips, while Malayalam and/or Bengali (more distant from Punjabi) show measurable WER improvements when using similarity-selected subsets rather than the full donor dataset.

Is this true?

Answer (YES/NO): NO